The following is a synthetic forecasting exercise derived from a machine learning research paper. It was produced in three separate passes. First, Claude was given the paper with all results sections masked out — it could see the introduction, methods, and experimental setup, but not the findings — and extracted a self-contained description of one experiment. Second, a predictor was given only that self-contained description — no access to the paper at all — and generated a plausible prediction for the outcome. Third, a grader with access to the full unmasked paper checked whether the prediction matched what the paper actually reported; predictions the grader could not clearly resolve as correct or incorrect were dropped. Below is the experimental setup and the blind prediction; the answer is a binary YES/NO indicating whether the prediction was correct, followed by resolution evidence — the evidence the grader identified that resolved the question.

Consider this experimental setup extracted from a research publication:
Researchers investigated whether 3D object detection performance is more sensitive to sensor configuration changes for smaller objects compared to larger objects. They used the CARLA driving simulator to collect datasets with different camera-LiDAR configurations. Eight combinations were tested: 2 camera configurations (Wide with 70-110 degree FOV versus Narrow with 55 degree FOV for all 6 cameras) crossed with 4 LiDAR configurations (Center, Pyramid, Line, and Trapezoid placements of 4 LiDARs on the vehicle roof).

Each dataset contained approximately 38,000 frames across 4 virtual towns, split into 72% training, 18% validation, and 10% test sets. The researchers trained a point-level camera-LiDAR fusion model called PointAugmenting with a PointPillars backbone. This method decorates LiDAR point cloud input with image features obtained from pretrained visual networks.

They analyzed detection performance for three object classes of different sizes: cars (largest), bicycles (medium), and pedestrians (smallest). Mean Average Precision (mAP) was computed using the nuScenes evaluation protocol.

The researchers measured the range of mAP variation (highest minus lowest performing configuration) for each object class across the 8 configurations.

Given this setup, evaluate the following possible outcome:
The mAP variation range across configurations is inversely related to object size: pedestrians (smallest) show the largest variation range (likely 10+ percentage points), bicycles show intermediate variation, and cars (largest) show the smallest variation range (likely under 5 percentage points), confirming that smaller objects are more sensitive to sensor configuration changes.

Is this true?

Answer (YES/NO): NO